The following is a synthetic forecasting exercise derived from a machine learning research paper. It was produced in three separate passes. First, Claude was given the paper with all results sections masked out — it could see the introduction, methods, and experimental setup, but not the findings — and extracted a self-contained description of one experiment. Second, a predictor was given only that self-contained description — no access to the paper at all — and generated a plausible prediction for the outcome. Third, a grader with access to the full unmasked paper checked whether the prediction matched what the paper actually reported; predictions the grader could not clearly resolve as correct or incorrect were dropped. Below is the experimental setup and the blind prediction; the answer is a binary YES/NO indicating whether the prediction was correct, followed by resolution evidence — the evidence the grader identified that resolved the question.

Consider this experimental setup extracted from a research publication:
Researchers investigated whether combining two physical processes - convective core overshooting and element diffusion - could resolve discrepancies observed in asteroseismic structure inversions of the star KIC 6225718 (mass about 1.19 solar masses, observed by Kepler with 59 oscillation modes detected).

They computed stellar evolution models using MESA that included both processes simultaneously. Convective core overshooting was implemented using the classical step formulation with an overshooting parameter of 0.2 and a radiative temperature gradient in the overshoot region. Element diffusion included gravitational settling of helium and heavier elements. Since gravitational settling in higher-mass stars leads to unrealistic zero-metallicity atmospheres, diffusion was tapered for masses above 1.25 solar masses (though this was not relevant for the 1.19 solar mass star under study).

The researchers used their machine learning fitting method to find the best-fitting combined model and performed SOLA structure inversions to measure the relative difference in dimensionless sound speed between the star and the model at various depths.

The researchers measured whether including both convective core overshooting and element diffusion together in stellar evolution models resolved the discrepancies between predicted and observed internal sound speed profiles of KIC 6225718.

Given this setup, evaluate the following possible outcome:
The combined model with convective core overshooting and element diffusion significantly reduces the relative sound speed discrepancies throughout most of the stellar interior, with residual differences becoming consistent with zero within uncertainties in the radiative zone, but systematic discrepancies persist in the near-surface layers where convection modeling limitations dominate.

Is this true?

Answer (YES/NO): NO